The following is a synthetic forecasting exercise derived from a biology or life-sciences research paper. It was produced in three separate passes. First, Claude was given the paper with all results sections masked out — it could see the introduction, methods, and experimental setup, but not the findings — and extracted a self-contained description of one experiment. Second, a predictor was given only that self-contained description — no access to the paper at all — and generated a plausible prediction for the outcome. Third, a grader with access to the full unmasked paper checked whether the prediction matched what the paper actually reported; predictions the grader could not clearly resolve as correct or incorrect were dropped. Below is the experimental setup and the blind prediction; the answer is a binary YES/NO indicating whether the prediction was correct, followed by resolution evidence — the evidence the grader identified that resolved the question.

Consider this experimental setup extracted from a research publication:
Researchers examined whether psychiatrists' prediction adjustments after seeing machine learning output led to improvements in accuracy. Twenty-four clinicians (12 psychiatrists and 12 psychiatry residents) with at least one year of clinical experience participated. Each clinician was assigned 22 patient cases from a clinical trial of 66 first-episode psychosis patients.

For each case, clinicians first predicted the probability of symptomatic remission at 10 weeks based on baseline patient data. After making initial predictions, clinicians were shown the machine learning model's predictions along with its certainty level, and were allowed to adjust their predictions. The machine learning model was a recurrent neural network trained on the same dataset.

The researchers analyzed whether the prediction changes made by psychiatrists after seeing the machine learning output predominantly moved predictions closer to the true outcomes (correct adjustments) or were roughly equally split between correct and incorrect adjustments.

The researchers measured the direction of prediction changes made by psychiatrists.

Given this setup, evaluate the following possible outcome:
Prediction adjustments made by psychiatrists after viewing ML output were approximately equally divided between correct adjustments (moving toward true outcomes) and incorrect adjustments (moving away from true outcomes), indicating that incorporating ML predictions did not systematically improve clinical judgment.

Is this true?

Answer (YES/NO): YES